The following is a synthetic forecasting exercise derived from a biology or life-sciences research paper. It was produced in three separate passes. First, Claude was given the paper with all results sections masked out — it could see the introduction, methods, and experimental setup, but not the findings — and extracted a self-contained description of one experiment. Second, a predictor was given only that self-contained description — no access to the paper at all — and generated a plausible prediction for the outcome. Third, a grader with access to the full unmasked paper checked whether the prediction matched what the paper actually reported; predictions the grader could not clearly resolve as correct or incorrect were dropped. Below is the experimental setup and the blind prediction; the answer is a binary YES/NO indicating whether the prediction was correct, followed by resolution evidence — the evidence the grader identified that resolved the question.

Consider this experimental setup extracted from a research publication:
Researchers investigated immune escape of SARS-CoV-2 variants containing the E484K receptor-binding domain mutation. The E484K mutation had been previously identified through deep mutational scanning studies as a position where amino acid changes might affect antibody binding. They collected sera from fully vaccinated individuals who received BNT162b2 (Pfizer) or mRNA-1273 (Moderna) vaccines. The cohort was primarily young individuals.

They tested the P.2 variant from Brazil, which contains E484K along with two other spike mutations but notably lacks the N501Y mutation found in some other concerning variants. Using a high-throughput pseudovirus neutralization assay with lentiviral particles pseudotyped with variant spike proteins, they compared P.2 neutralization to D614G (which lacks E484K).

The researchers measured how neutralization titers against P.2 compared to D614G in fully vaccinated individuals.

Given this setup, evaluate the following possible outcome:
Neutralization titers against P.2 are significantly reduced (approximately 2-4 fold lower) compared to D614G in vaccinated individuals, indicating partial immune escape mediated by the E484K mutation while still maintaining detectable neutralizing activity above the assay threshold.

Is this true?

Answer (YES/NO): NO